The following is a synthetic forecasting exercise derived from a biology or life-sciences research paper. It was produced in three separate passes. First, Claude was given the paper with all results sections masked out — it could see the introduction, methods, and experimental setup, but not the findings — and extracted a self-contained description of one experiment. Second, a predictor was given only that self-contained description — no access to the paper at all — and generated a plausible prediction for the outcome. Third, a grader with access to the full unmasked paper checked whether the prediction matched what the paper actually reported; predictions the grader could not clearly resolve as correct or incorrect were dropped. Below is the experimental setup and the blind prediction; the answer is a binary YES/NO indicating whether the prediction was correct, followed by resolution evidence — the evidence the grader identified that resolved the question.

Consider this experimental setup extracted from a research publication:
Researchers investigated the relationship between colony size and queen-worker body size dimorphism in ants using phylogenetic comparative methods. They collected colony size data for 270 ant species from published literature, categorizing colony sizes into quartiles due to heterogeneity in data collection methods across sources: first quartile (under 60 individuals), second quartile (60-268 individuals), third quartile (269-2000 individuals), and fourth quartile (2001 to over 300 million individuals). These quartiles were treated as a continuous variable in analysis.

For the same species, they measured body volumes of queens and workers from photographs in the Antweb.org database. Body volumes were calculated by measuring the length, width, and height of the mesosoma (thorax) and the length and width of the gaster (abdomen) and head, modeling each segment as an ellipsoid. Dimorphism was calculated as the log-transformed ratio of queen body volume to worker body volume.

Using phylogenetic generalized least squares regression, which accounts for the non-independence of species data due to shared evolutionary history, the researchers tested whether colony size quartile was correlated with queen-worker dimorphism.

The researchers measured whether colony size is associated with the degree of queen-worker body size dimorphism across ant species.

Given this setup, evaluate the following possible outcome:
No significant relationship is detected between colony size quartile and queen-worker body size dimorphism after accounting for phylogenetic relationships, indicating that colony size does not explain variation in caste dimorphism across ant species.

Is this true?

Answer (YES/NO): NO